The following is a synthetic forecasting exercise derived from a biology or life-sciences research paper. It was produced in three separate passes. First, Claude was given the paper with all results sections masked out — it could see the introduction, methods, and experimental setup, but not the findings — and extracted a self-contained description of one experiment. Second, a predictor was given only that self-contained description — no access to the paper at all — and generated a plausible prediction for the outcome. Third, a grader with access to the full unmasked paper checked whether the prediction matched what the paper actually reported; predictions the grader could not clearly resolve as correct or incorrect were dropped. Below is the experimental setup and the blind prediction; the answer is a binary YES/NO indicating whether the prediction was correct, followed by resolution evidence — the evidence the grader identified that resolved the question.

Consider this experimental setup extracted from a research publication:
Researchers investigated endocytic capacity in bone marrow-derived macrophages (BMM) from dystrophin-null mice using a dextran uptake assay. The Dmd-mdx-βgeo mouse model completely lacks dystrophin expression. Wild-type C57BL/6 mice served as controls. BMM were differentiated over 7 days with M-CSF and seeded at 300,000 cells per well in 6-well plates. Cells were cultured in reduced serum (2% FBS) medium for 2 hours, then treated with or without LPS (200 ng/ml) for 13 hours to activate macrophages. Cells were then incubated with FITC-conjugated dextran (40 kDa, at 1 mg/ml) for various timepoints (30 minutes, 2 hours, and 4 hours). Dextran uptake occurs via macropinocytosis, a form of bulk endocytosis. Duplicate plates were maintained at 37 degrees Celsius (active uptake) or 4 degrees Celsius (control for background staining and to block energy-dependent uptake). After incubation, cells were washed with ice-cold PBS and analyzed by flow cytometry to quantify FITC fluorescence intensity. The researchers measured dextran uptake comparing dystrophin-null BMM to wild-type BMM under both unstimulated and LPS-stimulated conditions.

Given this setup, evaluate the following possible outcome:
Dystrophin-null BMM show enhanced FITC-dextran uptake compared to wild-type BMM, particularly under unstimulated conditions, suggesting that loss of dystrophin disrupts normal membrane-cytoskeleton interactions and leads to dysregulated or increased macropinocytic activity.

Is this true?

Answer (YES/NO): NO